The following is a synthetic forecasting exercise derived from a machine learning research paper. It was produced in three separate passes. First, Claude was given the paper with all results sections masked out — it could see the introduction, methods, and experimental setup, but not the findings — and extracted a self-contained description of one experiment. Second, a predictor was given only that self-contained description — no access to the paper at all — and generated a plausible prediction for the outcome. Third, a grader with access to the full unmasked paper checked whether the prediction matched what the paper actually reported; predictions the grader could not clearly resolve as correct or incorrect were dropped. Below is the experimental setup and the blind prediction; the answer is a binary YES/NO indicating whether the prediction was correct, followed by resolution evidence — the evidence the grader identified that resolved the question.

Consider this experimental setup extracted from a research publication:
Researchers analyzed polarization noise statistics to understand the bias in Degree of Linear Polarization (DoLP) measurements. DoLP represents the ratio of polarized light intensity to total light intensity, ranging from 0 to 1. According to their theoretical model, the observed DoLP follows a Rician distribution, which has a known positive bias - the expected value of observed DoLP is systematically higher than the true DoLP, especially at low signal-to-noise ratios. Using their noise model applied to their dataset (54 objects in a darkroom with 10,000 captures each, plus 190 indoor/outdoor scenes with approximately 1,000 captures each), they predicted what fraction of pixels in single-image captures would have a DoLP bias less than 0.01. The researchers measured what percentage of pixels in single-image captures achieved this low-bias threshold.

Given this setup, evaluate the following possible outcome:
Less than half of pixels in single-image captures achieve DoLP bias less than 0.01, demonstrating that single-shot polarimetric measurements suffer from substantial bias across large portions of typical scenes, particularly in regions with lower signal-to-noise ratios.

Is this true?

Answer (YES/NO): YES